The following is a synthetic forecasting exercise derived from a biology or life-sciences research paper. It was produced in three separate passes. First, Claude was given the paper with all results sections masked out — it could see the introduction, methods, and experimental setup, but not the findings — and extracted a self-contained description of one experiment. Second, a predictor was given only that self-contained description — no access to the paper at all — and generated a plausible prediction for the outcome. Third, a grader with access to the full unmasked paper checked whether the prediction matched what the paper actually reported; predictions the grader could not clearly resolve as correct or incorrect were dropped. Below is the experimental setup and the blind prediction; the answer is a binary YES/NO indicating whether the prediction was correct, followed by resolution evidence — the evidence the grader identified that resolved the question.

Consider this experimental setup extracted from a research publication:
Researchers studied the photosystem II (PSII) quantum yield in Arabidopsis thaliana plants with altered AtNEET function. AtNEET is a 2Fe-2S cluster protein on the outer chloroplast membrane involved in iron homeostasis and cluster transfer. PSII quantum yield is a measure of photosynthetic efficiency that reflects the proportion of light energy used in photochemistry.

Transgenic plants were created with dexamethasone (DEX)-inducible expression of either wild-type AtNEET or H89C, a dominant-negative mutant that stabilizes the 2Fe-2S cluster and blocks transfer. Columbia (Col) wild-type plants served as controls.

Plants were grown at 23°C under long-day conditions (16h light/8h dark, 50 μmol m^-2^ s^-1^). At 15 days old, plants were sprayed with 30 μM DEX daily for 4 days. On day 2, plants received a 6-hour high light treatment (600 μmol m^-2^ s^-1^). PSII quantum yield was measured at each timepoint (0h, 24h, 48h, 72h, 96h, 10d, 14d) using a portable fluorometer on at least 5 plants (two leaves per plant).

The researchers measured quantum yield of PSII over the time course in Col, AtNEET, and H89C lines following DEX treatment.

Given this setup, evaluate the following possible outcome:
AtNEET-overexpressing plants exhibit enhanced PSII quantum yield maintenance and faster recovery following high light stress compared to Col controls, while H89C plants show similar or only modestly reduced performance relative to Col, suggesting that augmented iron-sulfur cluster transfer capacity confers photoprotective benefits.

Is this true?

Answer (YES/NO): NO